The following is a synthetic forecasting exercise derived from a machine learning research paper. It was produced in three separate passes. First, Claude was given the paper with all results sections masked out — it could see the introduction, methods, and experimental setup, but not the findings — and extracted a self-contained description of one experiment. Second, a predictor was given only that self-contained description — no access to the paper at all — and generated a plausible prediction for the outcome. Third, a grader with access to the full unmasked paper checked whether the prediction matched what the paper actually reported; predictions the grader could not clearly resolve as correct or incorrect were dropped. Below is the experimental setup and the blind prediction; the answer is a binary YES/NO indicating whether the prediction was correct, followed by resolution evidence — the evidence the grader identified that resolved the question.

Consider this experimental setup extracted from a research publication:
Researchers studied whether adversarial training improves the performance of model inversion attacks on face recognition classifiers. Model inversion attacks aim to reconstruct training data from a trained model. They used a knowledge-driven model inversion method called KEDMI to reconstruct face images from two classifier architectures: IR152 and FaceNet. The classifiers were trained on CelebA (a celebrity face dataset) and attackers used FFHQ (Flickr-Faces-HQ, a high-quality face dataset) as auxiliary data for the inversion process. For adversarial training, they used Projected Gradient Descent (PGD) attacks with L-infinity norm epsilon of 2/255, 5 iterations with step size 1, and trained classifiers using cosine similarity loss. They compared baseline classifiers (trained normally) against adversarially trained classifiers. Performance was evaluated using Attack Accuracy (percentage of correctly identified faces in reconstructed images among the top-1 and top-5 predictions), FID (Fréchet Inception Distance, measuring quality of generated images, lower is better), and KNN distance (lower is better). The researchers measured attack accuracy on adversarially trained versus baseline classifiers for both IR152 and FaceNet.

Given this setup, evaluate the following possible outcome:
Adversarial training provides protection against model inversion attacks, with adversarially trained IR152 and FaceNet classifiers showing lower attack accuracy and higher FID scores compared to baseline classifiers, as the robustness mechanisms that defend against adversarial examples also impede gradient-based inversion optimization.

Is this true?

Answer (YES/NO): NO